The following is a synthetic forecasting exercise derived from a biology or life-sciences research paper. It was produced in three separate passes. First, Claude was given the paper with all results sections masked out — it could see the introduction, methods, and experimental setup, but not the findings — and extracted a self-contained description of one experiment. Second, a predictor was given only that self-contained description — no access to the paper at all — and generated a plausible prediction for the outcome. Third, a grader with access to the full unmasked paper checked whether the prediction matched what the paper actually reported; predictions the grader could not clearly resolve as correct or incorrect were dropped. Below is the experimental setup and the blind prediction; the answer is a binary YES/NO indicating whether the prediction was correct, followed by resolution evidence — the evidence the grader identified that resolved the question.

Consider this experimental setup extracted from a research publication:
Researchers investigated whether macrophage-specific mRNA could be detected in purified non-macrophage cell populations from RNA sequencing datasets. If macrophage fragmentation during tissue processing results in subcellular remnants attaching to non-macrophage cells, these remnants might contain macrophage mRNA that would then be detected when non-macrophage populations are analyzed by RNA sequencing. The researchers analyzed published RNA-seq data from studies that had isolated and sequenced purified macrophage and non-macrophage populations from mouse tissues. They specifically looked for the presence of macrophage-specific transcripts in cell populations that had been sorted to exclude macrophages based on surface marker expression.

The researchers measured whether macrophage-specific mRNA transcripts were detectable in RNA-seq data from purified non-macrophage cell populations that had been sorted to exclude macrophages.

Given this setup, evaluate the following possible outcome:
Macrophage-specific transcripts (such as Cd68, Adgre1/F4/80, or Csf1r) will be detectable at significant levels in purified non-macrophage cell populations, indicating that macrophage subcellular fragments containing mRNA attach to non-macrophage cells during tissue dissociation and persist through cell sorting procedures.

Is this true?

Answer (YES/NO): YES